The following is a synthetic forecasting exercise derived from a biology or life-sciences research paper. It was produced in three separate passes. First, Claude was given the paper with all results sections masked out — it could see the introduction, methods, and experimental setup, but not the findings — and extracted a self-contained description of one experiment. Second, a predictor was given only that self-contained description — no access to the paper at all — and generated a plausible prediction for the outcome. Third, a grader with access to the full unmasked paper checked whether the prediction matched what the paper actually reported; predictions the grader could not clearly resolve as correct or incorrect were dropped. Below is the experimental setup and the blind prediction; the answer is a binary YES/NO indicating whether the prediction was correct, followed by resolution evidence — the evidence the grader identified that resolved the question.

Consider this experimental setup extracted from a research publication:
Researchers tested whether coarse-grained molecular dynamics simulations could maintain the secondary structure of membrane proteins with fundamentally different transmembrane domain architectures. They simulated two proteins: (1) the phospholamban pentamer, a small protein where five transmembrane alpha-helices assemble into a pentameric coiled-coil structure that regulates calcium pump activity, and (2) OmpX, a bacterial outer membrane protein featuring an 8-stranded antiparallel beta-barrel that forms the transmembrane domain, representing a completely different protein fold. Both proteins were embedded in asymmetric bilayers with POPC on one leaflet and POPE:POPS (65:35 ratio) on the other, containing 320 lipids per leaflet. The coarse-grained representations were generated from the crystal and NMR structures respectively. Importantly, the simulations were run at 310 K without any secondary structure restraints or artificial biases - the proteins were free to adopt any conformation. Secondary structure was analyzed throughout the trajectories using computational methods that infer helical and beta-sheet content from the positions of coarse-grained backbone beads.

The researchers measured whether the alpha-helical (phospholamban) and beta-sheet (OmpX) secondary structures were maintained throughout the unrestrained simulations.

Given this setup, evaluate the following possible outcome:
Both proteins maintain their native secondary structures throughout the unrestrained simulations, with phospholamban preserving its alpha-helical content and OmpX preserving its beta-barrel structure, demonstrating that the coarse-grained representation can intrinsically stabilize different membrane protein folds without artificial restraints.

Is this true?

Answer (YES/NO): NO